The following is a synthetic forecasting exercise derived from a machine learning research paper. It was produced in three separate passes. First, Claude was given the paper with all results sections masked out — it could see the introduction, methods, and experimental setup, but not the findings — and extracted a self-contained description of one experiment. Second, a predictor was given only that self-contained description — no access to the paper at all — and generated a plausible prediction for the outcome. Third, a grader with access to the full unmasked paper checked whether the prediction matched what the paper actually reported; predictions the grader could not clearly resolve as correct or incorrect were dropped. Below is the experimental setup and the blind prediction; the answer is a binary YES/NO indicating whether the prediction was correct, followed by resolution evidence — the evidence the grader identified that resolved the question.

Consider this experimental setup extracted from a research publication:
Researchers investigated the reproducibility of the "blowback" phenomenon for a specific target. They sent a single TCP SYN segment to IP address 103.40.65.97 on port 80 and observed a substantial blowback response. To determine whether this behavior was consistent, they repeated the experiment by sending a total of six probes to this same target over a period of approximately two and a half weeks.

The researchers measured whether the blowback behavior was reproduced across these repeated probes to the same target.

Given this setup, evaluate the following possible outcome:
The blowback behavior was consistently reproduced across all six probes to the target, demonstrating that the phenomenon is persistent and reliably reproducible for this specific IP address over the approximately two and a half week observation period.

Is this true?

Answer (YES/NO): YES